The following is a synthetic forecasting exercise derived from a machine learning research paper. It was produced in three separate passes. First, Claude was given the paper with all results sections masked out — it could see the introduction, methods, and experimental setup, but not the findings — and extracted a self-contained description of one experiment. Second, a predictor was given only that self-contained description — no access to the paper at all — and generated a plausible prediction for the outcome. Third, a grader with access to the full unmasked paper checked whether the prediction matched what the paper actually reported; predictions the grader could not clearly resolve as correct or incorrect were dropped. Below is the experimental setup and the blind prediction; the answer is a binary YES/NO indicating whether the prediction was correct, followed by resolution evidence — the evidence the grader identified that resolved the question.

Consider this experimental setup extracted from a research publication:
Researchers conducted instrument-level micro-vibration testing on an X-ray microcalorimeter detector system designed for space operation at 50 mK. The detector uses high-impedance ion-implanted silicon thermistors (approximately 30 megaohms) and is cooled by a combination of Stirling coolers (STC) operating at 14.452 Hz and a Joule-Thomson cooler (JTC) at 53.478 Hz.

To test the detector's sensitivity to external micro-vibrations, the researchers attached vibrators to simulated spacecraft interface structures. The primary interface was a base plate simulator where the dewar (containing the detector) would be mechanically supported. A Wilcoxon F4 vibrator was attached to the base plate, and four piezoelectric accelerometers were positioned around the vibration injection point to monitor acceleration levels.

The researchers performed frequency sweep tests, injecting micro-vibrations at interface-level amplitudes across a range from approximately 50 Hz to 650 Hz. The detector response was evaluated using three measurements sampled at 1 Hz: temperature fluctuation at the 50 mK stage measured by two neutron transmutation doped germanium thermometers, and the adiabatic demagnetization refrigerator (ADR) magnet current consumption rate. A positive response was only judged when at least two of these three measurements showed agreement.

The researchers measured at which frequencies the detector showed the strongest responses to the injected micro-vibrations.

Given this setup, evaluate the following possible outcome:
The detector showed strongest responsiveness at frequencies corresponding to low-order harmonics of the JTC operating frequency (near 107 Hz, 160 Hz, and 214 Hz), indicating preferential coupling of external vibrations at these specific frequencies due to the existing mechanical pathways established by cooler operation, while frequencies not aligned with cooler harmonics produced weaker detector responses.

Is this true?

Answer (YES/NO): NO